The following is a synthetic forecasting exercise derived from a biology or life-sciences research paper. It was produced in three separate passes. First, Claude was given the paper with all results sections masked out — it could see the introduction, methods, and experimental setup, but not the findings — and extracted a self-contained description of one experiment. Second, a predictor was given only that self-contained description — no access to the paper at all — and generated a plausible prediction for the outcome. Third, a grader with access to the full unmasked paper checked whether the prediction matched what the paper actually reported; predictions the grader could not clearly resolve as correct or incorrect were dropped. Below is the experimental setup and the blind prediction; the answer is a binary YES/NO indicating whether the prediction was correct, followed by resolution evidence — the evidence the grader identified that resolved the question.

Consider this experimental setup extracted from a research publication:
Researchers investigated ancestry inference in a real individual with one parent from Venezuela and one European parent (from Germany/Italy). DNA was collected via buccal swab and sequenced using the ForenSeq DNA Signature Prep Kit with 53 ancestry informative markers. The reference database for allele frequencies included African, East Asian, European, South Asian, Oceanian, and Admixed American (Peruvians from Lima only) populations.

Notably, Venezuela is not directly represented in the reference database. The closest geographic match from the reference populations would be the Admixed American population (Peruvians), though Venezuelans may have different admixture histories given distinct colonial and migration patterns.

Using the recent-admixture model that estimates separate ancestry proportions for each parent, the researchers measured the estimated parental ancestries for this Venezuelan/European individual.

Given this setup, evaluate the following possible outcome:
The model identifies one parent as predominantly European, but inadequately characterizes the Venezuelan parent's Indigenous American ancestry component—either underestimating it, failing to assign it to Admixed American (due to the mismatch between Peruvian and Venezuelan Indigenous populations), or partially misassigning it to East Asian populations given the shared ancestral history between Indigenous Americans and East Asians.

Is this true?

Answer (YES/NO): YES